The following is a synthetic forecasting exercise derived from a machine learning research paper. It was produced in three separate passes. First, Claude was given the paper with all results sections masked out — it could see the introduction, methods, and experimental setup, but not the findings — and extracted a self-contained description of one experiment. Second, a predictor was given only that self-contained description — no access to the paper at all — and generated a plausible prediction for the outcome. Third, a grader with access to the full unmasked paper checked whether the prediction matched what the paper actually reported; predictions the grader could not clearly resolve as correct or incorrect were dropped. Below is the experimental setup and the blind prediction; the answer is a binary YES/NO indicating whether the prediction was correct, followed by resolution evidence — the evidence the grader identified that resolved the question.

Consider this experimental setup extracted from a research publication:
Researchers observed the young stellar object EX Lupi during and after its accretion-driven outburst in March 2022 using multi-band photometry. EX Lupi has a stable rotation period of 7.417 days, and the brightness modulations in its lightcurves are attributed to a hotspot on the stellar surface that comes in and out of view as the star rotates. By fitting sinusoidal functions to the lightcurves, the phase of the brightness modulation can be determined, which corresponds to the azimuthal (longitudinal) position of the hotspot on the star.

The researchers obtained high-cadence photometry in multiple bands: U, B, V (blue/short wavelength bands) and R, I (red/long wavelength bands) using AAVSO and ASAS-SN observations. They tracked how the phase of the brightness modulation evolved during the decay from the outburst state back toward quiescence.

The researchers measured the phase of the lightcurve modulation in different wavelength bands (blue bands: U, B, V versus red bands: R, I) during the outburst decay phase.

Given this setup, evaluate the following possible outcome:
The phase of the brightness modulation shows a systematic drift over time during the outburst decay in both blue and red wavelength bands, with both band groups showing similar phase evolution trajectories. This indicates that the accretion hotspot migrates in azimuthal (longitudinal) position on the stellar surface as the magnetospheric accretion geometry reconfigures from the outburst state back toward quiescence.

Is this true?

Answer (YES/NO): NO